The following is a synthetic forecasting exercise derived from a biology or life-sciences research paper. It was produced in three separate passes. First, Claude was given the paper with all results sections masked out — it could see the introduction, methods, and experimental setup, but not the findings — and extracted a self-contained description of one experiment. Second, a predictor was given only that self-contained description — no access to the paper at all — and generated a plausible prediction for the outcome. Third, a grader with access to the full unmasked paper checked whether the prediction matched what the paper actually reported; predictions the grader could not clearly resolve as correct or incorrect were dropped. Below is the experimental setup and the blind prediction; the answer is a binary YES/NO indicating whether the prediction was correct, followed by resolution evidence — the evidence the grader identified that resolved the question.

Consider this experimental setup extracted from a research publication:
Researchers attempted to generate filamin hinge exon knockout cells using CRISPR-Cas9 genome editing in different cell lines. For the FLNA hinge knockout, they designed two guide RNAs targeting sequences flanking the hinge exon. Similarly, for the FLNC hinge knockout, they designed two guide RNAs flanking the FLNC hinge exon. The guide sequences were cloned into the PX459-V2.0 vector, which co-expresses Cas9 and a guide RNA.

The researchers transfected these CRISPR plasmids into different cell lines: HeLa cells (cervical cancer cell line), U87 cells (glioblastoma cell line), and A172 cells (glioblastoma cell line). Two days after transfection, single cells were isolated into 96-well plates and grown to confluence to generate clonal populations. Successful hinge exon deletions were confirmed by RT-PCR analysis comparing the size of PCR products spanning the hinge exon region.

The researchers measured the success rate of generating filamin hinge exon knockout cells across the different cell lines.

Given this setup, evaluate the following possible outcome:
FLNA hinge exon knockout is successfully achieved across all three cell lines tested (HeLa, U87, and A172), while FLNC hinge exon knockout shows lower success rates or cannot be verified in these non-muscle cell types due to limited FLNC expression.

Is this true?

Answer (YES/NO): NO